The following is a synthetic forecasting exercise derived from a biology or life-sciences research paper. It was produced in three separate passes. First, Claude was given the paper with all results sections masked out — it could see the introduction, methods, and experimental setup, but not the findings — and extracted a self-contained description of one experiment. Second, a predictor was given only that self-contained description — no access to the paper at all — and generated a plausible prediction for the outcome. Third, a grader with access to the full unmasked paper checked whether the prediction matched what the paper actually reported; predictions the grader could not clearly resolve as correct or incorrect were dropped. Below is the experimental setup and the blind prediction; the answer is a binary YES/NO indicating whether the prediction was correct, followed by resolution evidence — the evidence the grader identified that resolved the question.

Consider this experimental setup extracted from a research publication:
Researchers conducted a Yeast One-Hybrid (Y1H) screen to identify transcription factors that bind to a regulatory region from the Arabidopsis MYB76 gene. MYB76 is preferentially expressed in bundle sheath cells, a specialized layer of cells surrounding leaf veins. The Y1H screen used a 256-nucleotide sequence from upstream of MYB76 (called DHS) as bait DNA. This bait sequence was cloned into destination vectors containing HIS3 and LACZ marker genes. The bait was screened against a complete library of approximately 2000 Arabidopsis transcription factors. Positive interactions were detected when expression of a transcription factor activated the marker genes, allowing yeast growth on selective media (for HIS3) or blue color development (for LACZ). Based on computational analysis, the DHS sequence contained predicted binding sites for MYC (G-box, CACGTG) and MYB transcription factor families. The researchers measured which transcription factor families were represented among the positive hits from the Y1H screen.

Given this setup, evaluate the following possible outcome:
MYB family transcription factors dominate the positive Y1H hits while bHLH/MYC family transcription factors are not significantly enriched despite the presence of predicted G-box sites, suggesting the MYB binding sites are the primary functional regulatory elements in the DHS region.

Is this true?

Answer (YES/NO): NO